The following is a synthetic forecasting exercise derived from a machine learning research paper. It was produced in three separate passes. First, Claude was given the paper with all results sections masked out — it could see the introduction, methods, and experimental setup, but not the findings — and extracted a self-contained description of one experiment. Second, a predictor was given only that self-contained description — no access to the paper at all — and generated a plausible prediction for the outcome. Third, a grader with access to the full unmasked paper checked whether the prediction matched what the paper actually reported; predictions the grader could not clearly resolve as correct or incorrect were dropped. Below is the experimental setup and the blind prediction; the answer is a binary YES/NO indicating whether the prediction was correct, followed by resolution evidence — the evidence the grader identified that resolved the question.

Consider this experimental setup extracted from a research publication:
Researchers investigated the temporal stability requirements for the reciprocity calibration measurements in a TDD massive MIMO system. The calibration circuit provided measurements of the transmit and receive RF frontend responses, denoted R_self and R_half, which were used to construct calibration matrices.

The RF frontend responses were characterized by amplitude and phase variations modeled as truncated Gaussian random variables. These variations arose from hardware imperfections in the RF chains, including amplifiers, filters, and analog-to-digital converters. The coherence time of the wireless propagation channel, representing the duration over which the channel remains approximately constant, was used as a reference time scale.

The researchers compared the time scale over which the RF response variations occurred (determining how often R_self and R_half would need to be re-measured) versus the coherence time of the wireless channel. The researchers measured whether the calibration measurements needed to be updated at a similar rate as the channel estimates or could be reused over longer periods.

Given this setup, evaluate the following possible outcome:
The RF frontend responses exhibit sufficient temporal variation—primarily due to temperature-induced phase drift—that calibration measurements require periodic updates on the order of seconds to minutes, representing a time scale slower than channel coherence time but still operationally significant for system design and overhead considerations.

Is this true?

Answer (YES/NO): NO